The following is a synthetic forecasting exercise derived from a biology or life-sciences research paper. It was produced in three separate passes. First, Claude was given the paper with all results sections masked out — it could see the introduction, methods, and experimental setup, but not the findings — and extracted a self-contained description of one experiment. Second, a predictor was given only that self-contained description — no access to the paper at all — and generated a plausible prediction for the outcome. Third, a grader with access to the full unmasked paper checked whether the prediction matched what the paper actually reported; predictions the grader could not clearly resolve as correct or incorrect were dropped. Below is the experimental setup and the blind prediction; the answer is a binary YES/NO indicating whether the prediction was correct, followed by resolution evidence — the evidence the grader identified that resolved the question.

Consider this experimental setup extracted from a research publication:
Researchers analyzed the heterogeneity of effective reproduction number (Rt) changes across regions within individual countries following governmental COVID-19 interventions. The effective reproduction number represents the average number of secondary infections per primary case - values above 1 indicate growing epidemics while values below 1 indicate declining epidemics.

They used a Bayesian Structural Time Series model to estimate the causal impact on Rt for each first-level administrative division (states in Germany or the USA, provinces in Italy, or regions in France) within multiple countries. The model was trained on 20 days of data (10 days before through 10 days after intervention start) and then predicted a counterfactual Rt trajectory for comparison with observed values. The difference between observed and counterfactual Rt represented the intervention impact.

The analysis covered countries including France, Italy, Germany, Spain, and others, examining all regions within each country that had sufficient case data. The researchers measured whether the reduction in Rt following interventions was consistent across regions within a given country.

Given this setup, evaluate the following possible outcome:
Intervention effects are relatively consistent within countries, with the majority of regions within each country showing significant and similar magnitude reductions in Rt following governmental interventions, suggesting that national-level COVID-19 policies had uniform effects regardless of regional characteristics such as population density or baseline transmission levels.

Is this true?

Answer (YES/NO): NO